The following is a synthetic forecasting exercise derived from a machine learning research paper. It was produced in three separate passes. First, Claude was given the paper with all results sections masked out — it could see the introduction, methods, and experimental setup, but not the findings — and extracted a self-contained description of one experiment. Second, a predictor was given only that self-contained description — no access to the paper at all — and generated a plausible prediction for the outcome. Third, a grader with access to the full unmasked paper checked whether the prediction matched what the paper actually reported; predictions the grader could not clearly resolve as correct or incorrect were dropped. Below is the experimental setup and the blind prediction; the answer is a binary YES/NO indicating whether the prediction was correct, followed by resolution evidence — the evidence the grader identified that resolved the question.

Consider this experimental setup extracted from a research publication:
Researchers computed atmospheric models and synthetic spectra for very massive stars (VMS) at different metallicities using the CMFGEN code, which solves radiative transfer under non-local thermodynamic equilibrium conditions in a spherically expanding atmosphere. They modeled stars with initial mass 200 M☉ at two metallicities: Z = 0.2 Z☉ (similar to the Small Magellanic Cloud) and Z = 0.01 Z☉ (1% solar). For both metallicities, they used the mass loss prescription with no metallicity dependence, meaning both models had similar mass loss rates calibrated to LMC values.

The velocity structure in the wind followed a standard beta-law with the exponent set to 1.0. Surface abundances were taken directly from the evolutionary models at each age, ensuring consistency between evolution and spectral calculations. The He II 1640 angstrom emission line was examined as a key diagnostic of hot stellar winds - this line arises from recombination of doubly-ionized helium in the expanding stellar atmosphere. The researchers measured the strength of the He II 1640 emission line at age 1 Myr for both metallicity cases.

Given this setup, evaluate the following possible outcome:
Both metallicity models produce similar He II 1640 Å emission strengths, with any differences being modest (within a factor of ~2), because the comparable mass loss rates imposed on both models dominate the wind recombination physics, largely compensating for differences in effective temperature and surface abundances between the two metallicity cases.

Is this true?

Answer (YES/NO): NO